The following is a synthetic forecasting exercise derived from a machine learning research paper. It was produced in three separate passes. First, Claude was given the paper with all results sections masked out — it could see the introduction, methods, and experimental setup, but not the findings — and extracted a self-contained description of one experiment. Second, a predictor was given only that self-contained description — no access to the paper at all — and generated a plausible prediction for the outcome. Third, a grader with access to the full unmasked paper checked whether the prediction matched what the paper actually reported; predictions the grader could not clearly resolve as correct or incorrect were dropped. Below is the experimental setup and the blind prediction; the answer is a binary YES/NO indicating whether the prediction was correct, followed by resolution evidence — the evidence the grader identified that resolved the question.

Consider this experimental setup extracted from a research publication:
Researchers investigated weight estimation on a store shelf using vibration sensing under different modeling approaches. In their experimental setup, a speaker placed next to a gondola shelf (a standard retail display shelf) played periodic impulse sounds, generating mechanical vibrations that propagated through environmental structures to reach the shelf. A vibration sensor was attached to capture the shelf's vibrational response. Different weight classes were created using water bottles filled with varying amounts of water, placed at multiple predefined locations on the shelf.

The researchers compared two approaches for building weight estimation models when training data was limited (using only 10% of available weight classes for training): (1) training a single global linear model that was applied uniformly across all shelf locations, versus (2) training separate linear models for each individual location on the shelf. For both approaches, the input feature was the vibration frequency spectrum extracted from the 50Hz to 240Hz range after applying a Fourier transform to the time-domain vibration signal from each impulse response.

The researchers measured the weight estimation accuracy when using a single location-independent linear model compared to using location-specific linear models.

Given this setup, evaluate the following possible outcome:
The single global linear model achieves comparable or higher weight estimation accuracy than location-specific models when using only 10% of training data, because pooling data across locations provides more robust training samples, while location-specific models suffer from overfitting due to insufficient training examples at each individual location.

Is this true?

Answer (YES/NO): NO